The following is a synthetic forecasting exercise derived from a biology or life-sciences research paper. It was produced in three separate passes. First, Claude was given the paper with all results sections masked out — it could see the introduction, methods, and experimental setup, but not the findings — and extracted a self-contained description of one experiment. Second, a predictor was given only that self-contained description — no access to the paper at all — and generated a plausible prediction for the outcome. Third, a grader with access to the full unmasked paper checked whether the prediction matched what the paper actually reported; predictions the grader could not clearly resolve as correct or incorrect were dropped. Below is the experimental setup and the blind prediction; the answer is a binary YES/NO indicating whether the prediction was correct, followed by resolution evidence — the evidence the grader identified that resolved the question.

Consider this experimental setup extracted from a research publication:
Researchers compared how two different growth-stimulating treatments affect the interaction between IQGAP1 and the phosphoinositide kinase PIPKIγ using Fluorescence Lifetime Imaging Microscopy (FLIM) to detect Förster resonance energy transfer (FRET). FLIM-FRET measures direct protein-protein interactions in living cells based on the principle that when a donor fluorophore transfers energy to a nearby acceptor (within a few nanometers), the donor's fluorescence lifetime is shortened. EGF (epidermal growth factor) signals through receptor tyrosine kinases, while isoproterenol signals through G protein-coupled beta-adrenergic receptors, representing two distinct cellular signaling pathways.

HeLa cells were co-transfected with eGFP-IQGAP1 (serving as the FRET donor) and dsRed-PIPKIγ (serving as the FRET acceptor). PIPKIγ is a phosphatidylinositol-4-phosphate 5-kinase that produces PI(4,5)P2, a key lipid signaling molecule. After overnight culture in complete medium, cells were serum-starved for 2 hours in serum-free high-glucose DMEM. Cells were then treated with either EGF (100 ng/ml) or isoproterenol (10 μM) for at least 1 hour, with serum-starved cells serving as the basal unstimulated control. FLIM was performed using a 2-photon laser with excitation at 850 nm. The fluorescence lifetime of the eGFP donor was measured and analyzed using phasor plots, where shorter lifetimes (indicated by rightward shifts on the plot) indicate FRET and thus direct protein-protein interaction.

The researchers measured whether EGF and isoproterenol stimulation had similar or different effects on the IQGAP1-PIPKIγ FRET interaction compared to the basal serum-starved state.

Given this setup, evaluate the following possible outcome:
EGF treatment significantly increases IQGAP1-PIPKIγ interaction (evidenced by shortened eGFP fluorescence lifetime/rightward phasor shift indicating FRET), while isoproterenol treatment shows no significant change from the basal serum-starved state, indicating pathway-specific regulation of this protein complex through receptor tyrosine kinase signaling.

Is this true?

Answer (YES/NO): NO